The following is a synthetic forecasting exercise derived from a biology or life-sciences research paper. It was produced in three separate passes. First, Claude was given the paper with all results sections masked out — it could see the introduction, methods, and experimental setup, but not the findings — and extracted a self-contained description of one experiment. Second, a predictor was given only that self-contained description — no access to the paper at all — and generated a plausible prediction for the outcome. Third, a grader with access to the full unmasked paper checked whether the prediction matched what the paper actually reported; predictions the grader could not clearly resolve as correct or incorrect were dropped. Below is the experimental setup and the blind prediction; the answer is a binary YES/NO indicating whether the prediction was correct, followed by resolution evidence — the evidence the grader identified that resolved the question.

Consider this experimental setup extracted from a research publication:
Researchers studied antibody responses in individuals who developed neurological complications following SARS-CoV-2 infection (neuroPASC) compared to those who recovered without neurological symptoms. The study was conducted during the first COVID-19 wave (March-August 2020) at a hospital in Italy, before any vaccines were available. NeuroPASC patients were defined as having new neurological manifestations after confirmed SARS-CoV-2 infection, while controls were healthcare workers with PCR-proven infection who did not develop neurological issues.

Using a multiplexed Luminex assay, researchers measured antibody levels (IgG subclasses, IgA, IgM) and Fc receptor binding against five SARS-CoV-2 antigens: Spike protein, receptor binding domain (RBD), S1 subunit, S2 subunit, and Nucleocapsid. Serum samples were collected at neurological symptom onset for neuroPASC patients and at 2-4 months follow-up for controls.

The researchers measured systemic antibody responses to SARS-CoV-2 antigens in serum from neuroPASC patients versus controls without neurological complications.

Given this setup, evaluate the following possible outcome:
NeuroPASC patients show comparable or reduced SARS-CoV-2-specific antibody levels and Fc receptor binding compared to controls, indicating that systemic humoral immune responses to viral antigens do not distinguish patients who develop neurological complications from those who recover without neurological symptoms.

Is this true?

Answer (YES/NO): NO